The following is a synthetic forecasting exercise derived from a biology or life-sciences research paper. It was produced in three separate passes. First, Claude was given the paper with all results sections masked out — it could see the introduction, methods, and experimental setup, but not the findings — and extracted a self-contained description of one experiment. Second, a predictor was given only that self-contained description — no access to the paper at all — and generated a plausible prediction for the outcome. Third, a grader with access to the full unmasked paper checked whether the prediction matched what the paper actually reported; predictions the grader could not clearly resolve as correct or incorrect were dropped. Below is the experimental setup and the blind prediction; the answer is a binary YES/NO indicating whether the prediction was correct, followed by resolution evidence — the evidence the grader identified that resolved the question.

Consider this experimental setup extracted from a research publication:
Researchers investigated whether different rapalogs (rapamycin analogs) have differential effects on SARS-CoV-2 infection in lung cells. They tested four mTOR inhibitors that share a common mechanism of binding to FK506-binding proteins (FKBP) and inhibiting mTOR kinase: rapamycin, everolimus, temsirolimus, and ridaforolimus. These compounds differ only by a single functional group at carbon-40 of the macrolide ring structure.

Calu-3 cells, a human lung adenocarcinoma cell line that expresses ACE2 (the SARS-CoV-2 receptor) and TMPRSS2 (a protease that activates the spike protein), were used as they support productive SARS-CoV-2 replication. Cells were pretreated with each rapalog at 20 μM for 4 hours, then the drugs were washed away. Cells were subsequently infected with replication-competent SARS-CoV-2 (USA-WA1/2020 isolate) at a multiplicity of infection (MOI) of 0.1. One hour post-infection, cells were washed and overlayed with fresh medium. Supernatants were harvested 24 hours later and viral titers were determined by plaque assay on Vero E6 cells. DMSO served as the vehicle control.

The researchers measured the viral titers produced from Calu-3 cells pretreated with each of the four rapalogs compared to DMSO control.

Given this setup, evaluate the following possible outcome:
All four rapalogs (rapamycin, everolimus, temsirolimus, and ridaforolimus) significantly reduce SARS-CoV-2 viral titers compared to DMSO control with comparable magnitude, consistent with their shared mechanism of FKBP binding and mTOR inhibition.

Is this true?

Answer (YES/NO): NO